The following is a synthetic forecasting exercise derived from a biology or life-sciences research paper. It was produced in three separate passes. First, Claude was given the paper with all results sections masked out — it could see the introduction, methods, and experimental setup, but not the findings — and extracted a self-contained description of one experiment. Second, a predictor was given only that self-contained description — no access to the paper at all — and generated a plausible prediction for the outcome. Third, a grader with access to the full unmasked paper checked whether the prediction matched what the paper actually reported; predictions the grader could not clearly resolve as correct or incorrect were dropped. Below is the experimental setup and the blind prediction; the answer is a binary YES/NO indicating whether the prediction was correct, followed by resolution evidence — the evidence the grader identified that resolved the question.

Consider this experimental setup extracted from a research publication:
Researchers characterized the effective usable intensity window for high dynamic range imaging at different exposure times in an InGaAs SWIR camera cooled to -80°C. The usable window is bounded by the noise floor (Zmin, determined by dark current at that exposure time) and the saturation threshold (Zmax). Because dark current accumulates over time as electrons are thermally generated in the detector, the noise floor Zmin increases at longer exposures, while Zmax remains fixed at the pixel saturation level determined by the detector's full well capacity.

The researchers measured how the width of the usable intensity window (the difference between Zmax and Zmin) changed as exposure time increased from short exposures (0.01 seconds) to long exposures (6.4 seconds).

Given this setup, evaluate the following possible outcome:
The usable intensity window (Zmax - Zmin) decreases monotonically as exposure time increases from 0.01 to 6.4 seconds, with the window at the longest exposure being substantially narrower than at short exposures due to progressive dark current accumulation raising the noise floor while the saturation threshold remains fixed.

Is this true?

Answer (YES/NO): YES